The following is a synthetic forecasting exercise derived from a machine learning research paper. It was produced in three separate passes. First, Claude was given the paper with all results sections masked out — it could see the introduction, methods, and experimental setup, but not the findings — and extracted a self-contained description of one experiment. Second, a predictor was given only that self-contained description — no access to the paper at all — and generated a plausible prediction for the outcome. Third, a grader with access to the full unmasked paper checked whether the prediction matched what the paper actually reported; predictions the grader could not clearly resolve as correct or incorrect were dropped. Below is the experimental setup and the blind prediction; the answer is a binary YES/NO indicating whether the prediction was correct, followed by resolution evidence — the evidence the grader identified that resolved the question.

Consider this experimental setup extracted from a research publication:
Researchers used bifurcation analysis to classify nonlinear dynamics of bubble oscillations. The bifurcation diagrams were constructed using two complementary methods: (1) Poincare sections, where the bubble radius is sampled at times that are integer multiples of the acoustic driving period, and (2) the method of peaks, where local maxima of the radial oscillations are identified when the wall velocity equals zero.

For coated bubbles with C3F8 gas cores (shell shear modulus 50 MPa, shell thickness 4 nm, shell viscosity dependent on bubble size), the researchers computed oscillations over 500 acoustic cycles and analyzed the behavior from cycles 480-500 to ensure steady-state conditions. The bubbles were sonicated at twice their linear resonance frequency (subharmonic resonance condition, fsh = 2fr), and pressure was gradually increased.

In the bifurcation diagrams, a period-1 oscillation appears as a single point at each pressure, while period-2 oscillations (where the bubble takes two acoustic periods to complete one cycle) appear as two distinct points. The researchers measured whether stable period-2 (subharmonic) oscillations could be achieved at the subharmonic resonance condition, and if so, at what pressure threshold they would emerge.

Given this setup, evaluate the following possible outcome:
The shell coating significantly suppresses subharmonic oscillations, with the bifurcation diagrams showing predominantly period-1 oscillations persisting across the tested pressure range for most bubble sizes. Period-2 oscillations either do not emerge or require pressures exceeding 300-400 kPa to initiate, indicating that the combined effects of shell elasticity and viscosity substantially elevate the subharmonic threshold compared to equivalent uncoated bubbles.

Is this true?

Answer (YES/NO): NO